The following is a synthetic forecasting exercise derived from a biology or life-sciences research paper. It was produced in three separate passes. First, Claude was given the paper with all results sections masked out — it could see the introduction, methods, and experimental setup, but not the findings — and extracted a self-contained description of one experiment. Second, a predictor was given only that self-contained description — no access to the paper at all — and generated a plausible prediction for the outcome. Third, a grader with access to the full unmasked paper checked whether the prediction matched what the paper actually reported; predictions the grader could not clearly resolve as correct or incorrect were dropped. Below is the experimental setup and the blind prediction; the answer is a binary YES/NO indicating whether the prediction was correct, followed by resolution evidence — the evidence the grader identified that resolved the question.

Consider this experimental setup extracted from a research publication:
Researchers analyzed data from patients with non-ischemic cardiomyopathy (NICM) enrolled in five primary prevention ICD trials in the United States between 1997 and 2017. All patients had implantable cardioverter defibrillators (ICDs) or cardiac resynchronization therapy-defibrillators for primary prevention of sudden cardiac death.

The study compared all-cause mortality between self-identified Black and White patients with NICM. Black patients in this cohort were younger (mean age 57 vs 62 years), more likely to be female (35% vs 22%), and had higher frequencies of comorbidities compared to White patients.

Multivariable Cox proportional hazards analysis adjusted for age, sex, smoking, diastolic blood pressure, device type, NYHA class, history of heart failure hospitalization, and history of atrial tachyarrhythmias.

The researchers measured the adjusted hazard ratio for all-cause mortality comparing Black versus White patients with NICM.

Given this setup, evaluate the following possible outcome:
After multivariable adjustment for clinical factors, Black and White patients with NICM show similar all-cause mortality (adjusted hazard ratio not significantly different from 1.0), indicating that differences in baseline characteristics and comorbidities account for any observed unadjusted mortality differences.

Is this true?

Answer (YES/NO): NO